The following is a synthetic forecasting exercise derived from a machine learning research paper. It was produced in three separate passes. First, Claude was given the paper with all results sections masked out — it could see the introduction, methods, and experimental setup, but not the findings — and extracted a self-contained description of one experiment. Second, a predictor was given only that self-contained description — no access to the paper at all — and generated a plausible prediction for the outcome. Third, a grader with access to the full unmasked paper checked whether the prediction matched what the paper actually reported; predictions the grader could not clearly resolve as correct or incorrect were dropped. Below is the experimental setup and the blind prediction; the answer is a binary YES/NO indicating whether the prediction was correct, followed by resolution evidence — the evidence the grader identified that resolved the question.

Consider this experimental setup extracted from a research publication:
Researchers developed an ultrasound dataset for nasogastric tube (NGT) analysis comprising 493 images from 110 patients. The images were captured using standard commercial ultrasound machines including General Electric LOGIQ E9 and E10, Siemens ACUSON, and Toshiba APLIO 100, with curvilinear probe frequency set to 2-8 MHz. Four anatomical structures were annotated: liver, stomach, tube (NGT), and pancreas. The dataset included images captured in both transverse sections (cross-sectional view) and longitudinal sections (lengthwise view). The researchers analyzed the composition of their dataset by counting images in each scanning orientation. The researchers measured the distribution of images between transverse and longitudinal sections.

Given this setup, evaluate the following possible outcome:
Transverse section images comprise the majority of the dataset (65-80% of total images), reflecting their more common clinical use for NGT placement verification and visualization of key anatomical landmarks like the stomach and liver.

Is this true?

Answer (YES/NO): NO